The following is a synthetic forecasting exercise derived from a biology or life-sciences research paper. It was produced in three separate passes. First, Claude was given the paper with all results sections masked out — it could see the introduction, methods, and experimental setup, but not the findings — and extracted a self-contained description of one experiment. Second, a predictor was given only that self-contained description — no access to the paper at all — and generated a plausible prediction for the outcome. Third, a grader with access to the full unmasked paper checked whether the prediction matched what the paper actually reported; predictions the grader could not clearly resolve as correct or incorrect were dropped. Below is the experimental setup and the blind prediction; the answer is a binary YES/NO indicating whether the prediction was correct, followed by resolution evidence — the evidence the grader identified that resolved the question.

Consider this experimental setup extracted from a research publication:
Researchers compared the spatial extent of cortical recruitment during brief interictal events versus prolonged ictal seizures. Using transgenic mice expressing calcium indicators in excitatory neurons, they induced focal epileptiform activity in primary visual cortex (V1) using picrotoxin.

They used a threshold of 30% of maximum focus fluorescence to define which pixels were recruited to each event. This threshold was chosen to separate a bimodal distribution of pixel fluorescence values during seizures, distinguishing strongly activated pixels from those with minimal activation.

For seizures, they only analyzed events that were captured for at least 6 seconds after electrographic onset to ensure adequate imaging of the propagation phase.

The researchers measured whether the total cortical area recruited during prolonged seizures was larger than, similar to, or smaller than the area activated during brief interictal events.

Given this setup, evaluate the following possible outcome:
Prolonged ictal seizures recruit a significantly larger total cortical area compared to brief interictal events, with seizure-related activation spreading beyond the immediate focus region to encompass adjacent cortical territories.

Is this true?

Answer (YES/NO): YES